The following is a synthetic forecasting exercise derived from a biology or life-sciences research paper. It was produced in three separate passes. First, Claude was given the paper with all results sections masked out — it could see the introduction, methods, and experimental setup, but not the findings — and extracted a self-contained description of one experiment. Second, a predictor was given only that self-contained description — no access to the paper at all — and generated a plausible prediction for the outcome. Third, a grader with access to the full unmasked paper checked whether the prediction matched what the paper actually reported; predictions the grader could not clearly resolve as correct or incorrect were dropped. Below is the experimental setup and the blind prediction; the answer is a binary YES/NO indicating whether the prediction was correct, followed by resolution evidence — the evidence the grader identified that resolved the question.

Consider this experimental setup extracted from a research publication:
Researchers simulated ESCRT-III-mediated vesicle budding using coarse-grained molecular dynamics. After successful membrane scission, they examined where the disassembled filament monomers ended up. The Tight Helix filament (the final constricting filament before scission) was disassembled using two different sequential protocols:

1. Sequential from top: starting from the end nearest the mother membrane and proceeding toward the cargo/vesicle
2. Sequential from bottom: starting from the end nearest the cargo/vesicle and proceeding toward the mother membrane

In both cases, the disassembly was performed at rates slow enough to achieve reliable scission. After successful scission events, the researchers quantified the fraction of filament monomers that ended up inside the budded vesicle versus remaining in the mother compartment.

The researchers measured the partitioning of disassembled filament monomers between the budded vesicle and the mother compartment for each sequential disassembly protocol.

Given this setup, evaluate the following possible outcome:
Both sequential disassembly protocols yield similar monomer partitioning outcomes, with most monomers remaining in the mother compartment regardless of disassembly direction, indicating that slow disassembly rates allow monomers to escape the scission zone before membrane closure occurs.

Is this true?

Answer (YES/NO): NO